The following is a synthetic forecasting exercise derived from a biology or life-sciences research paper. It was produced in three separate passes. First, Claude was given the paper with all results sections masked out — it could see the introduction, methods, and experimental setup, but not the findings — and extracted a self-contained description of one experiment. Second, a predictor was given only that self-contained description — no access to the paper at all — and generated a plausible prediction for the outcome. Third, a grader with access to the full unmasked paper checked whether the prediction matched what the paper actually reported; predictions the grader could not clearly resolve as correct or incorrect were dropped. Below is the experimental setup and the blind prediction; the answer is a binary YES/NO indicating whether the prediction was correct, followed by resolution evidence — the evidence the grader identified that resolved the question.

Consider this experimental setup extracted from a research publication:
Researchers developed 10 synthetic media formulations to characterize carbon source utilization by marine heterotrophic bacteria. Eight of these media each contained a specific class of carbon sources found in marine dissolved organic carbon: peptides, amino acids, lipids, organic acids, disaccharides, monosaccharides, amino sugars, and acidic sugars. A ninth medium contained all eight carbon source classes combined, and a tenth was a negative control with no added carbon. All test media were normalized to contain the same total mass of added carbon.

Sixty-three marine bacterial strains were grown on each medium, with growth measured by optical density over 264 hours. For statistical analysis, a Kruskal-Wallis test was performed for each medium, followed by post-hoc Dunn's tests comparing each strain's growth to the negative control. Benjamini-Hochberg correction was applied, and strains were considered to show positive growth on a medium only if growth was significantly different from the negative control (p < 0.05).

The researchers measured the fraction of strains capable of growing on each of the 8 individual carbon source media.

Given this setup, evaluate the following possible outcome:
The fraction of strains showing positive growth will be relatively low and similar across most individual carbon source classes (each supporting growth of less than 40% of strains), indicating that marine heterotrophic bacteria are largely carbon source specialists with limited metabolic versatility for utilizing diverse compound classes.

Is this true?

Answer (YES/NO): NO